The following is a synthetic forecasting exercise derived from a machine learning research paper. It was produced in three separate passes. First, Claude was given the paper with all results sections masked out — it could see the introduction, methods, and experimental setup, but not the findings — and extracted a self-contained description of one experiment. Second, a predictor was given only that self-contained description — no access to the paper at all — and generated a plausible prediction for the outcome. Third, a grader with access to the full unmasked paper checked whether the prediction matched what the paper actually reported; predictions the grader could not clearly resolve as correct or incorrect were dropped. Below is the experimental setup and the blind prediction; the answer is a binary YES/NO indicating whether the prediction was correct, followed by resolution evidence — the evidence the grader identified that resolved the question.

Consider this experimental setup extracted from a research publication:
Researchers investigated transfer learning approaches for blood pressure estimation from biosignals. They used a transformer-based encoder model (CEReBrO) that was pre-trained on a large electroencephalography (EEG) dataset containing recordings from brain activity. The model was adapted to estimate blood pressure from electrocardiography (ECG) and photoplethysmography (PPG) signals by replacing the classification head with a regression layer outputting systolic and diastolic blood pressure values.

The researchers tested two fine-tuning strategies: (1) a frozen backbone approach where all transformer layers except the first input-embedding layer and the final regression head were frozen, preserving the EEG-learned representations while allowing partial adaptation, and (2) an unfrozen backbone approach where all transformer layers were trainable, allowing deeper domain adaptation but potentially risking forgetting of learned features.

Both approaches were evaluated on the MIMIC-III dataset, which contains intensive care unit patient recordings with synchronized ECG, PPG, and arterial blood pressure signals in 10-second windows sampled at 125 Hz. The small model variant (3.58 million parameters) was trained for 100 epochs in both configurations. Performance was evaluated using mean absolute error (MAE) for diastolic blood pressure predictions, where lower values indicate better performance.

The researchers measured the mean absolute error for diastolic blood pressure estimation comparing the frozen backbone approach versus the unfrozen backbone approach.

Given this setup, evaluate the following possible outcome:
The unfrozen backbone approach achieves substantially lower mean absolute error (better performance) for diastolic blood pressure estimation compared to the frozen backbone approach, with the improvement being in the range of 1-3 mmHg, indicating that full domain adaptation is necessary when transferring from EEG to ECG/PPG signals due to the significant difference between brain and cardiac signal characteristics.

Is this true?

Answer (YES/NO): NO